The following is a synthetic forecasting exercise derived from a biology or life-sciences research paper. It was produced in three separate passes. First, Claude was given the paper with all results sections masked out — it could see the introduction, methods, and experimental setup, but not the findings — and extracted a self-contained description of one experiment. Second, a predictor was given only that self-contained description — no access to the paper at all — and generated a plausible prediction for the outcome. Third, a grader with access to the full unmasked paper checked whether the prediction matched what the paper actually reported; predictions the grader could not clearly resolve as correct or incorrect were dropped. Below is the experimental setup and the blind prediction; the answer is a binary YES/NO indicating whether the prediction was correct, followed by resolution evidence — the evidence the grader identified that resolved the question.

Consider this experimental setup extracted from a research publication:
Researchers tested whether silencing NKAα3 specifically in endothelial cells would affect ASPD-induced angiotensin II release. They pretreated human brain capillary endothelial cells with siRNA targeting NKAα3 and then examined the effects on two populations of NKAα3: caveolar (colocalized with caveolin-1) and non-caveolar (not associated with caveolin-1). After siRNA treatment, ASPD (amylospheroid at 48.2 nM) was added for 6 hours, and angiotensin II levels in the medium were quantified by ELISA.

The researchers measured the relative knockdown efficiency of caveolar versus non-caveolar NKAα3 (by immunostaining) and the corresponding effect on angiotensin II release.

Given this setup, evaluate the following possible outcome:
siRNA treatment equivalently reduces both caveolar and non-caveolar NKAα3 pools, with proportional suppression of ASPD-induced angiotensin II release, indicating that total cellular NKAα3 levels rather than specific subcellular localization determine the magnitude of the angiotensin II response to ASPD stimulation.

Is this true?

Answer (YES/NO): NO